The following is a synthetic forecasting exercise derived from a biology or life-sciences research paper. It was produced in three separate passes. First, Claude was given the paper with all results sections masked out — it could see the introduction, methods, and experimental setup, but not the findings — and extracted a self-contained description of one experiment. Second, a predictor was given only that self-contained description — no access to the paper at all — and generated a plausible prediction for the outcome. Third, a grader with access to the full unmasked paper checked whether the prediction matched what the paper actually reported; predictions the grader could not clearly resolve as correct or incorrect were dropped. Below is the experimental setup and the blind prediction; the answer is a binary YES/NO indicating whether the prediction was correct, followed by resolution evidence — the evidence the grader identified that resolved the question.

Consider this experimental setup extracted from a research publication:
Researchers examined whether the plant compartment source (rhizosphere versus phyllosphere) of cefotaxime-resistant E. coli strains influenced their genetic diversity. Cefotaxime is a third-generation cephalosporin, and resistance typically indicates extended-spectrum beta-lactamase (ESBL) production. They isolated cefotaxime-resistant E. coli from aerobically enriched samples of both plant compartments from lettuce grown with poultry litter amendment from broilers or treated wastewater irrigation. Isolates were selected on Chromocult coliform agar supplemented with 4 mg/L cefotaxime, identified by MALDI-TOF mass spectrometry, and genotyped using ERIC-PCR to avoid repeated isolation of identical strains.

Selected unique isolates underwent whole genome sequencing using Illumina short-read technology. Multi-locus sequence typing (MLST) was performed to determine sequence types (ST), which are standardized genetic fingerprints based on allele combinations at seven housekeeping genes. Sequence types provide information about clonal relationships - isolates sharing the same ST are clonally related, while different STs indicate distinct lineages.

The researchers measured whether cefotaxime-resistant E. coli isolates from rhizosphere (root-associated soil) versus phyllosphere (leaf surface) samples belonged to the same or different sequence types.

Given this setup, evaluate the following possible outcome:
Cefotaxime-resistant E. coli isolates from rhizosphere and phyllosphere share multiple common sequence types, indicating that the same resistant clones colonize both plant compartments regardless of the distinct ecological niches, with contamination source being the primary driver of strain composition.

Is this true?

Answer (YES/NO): NO